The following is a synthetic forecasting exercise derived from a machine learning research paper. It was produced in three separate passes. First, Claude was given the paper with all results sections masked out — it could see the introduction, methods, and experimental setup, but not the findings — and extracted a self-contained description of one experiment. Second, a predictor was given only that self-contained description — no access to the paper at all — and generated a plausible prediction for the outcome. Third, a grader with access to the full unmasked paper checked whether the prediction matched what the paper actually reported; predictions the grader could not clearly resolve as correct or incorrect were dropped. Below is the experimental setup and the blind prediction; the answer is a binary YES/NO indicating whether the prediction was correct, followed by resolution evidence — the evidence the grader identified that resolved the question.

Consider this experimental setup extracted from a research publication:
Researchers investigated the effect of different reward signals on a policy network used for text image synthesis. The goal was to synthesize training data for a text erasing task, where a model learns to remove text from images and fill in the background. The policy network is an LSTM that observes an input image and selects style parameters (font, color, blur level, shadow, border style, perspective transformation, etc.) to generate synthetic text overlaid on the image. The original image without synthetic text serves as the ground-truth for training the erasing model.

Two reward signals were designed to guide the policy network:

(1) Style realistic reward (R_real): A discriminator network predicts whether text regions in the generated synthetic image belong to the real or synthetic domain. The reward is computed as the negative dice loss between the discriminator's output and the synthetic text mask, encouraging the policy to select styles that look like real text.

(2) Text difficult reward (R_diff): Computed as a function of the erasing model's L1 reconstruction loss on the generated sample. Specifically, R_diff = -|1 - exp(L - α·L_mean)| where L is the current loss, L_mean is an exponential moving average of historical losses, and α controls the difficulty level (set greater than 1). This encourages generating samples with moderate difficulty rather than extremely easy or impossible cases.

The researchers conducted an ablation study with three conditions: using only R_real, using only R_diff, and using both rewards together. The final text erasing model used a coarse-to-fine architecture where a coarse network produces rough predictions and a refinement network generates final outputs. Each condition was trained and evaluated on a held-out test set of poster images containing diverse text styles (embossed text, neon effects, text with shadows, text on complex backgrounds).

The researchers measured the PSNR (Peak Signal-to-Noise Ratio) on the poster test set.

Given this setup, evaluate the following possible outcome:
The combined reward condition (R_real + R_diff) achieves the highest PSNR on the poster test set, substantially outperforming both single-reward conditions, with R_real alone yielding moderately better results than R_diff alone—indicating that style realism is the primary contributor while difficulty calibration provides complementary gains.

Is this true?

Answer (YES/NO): NO